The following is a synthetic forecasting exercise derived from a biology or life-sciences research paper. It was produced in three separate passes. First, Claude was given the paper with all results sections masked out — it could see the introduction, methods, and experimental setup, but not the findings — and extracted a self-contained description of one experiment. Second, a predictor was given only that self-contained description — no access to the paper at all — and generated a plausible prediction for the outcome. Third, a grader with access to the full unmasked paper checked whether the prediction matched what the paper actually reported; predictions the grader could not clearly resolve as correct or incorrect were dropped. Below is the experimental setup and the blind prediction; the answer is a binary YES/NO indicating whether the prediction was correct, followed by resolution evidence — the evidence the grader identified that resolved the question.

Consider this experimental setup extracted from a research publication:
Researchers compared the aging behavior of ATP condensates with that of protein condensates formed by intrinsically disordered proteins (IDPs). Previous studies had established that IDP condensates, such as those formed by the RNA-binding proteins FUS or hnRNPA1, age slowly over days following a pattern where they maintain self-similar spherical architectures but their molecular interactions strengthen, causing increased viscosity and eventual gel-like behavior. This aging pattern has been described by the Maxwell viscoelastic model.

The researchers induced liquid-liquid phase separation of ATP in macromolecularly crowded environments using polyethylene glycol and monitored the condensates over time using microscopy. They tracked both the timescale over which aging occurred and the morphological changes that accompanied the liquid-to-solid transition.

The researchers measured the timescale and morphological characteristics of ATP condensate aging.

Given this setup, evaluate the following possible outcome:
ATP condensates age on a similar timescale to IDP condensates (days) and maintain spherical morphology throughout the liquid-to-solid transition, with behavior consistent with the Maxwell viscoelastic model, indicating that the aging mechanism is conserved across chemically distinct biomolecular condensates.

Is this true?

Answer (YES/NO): NO